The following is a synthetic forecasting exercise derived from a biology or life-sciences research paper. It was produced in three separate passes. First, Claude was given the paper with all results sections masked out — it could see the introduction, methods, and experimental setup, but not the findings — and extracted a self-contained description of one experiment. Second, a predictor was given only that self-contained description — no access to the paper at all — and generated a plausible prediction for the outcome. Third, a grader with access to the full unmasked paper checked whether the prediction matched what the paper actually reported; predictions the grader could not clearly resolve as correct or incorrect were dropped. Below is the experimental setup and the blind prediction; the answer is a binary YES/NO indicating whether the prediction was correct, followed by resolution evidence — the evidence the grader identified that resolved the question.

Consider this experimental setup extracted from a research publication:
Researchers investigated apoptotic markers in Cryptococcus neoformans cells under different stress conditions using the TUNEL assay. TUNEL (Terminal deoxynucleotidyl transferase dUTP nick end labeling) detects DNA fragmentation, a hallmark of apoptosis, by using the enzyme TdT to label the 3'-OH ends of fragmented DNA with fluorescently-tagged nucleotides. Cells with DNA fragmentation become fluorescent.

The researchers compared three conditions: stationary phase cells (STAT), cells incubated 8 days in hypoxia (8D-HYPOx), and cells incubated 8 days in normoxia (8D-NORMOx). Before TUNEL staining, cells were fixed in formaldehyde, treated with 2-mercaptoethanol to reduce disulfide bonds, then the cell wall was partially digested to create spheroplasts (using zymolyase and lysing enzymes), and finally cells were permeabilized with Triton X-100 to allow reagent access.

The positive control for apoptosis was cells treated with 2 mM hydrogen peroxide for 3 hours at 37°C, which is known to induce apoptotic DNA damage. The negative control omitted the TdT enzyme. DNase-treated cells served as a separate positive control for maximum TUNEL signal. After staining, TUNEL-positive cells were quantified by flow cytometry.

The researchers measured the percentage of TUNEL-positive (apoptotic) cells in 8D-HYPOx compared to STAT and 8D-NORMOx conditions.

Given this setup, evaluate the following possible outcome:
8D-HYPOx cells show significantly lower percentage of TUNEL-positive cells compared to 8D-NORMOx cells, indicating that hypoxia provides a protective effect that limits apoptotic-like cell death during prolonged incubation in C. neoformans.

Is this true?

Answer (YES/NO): YES